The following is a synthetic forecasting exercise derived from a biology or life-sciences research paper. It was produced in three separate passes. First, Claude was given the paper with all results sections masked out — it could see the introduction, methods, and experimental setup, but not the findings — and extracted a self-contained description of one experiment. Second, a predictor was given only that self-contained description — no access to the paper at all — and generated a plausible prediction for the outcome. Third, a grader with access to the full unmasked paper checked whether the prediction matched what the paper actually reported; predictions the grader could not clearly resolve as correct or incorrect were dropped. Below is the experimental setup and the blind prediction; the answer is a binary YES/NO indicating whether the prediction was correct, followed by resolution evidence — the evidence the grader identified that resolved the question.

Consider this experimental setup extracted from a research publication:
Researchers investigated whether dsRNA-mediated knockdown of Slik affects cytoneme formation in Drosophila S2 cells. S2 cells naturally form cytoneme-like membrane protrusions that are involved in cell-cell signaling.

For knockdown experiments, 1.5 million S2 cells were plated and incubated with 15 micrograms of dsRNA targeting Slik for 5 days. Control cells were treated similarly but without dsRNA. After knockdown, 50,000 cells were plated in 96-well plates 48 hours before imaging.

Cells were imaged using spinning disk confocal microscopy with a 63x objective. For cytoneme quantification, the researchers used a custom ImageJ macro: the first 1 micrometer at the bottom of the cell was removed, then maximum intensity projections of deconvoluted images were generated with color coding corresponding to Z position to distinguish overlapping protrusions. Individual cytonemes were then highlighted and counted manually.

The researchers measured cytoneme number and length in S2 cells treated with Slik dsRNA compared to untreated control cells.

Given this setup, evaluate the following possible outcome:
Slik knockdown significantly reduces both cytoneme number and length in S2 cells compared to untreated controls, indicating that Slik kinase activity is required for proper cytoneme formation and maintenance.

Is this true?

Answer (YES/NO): NO